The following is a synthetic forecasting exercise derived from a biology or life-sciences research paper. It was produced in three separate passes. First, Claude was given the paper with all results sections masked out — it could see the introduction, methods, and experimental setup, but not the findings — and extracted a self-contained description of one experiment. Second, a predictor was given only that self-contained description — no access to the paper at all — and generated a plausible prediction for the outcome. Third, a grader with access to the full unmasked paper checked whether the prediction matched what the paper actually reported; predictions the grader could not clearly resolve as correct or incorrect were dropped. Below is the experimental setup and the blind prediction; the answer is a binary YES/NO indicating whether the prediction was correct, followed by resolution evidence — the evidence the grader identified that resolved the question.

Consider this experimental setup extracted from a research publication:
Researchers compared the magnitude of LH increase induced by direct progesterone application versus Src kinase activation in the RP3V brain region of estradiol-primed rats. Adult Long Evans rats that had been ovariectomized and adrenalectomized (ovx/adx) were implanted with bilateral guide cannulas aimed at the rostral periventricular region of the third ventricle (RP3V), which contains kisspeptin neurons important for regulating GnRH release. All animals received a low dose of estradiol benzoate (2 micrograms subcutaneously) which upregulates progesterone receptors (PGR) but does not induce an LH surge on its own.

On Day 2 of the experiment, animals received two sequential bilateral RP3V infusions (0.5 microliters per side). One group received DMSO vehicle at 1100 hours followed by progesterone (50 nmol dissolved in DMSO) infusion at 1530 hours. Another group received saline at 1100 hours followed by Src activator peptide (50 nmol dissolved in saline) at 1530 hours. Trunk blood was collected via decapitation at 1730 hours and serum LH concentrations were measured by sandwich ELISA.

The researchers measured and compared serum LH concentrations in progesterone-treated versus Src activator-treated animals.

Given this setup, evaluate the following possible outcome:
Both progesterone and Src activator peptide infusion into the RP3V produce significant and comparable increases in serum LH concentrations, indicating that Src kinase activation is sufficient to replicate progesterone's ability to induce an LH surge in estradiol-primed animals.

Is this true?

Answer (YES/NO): NO